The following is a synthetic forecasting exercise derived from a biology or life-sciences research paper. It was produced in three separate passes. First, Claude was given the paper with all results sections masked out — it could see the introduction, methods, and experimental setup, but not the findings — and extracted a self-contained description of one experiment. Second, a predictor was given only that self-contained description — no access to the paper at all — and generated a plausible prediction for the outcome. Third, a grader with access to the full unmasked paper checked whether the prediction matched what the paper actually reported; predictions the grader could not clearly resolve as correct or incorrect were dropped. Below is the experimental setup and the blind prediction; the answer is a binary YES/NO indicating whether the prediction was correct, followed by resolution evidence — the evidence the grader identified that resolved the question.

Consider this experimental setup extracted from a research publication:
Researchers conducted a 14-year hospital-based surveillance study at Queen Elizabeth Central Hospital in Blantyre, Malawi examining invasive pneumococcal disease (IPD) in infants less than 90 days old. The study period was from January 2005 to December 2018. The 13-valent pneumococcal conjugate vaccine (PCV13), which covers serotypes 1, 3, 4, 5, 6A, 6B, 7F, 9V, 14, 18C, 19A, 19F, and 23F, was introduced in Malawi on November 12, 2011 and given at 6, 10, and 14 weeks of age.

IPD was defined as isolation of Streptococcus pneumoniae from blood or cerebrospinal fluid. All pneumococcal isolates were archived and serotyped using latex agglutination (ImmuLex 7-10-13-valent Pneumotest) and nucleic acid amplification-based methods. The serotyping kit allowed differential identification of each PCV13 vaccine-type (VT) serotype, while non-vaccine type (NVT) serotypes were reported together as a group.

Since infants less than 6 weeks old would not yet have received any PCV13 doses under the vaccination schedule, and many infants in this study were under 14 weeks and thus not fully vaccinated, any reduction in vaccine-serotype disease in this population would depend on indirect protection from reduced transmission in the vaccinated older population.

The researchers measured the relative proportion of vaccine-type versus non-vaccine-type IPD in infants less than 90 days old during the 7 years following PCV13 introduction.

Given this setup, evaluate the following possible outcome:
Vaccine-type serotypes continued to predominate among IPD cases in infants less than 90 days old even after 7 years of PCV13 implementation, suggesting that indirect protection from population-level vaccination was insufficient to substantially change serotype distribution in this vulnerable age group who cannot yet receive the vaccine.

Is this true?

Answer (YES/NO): YES